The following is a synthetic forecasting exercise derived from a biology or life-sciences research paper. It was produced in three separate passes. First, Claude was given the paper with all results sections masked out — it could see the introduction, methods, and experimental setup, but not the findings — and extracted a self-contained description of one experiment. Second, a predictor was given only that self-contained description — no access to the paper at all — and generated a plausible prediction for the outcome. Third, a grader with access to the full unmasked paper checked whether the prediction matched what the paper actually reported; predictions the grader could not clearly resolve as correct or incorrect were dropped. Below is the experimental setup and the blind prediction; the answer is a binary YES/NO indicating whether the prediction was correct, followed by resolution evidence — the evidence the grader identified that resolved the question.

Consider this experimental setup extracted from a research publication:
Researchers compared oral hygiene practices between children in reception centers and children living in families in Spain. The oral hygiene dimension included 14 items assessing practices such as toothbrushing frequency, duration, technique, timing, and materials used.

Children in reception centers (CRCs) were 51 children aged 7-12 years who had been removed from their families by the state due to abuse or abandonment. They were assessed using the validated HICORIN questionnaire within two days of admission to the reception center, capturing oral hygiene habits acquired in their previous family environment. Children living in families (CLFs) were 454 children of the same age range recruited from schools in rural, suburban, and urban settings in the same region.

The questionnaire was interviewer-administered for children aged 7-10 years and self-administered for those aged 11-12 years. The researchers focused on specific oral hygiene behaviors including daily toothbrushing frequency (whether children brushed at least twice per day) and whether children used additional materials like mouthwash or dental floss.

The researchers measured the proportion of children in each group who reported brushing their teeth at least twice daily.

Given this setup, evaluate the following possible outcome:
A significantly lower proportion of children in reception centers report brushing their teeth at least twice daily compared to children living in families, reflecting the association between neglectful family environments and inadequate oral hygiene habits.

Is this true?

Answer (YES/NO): YES